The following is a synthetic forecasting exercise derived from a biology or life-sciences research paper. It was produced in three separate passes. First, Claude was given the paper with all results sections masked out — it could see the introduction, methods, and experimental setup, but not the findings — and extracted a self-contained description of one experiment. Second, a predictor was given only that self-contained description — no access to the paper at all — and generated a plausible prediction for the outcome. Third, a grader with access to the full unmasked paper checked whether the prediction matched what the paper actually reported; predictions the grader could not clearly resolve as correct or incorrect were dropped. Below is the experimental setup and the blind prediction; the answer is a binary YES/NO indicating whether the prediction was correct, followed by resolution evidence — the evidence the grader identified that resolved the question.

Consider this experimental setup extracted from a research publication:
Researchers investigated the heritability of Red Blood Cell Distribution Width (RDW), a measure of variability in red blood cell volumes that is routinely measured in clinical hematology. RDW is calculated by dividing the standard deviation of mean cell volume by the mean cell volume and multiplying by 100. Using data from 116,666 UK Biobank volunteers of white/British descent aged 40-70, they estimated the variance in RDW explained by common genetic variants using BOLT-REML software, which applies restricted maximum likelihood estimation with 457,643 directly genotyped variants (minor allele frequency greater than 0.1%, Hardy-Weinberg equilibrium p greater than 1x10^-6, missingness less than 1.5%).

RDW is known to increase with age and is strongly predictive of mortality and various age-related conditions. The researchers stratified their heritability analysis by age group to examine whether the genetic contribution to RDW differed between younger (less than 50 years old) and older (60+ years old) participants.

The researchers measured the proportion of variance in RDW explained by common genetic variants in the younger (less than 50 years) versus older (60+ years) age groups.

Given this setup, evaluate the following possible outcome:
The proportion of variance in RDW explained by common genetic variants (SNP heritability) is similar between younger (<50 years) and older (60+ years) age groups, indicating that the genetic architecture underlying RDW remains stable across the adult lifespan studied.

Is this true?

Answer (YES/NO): NO